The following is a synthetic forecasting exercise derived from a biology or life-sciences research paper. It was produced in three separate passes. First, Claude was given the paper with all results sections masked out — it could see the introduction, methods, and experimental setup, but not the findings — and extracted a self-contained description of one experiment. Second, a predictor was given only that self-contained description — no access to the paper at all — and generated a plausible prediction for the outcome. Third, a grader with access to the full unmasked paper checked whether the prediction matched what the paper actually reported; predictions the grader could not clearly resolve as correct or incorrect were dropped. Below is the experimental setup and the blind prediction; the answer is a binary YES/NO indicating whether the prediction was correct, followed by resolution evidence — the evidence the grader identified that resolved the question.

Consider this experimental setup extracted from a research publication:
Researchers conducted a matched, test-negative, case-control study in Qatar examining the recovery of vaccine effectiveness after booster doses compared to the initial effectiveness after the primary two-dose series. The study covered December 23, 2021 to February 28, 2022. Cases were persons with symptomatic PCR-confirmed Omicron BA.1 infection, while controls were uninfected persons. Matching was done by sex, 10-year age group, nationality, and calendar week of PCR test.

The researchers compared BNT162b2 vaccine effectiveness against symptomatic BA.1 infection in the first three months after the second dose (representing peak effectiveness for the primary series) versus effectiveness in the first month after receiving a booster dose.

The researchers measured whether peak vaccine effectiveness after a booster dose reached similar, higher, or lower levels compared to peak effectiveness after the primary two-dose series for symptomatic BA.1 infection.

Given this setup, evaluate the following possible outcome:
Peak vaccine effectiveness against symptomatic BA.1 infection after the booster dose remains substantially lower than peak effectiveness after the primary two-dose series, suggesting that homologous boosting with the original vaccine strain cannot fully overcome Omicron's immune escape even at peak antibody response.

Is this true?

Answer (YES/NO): NO